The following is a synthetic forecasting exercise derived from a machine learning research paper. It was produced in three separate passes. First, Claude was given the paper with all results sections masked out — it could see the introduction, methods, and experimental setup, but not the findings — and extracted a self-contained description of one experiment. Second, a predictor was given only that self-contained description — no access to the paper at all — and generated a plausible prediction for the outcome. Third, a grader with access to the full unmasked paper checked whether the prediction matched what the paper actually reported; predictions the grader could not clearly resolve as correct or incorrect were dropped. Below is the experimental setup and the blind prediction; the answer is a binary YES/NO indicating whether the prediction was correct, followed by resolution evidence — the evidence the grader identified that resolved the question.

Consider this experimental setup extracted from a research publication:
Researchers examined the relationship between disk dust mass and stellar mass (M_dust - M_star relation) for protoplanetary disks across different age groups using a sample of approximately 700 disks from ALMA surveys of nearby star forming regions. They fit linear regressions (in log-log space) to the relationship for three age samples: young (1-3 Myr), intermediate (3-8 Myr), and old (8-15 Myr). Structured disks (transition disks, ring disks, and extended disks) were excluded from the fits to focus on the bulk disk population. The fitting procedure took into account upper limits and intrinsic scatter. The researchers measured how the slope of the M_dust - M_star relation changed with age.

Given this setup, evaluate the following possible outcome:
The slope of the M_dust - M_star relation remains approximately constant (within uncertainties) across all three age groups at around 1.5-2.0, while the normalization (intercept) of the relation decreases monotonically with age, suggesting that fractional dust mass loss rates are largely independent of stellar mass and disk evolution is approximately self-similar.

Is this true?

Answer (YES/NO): NO